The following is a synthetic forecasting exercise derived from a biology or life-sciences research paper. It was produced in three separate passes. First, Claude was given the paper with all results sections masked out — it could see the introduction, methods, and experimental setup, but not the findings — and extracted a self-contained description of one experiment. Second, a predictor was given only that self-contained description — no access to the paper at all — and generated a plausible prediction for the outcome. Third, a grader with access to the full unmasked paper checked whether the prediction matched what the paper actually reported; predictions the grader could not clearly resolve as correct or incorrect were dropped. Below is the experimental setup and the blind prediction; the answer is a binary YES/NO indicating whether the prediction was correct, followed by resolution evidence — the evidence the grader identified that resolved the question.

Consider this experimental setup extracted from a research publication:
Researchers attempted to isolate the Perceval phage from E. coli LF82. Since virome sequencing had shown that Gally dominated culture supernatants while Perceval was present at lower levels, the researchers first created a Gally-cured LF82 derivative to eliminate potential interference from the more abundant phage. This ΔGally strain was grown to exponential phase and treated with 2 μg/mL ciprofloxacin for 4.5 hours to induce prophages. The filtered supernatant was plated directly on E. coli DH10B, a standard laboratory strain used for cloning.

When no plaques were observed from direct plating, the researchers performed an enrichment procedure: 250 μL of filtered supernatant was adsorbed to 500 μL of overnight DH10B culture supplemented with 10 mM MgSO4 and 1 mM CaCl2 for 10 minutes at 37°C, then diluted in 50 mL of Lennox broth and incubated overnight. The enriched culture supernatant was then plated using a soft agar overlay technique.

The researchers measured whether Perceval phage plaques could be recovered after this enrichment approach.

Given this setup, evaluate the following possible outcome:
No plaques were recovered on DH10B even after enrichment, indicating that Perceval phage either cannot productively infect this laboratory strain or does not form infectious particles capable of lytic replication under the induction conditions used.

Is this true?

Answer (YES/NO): NO